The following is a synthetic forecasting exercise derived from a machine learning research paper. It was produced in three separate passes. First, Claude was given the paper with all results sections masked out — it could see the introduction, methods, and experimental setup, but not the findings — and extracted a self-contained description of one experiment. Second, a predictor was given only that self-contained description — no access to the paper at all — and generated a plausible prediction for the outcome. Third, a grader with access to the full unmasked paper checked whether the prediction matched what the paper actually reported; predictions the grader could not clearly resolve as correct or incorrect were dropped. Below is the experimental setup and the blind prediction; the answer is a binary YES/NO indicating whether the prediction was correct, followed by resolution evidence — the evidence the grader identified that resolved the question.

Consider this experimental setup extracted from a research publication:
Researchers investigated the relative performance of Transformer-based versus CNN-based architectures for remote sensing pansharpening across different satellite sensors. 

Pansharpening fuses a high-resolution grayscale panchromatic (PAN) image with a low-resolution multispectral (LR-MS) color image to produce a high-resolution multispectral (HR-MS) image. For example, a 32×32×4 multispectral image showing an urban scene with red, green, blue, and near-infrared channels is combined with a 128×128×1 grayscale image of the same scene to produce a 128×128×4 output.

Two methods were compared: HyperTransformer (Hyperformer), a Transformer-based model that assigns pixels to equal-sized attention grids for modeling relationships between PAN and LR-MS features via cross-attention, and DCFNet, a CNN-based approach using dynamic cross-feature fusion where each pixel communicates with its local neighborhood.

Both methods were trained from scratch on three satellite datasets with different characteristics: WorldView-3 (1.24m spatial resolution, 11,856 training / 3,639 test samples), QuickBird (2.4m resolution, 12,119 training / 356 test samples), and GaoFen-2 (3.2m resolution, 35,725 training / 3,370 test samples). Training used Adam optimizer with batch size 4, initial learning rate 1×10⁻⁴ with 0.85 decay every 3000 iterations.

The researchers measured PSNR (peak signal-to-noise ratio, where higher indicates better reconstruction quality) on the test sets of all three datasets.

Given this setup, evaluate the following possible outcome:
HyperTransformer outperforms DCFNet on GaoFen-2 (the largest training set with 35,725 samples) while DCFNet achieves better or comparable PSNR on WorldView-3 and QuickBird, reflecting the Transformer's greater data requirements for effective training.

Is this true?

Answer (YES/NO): NO